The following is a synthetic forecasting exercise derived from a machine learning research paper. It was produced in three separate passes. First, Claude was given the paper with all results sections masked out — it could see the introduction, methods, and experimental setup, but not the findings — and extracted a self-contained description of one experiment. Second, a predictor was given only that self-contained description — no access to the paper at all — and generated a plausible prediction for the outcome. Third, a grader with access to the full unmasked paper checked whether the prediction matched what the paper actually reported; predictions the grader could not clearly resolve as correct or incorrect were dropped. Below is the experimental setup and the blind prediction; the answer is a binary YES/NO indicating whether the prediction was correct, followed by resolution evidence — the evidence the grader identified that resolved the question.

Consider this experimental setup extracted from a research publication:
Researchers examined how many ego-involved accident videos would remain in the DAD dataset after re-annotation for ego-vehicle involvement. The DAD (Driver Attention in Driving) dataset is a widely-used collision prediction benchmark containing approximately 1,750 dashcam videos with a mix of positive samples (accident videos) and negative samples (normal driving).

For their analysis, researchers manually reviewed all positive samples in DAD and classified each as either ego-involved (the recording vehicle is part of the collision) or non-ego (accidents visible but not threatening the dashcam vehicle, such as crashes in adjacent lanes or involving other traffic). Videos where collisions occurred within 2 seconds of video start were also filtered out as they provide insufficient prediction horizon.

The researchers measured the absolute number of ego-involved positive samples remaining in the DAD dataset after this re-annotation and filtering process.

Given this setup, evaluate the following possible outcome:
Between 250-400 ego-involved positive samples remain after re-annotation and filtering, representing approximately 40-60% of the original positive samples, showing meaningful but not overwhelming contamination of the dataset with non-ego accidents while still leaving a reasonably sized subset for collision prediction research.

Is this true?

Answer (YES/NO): NO